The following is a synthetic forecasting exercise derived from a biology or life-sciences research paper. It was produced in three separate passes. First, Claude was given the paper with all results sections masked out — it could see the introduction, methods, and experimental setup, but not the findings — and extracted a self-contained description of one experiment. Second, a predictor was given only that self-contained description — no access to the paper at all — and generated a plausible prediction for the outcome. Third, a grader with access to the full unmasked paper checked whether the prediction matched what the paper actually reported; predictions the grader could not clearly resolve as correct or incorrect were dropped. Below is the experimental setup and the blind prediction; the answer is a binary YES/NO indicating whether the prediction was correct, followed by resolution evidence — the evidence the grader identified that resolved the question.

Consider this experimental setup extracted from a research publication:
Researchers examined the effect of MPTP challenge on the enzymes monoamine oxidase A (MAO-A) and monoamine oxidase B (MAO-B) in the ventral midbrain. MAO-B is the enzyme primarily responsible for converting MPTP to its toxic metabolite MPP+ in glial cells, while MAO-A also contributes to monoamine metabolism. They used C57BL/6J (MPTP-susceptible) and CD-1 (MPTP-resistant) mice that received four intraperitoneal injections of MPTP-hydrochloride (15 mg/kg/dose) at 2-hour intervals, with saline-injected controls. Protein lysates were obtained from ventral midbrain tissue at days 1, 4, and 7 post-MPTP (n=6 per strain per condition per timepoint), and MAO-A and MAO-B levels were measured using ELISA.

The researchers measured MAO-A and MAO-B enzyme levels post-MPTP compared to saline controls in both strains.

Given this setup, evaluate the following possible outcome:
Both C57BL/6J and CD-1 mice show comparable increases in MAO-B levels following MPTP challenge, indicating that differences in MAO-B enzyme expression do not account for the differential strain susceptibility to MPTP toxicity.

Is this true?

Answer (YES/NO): NO